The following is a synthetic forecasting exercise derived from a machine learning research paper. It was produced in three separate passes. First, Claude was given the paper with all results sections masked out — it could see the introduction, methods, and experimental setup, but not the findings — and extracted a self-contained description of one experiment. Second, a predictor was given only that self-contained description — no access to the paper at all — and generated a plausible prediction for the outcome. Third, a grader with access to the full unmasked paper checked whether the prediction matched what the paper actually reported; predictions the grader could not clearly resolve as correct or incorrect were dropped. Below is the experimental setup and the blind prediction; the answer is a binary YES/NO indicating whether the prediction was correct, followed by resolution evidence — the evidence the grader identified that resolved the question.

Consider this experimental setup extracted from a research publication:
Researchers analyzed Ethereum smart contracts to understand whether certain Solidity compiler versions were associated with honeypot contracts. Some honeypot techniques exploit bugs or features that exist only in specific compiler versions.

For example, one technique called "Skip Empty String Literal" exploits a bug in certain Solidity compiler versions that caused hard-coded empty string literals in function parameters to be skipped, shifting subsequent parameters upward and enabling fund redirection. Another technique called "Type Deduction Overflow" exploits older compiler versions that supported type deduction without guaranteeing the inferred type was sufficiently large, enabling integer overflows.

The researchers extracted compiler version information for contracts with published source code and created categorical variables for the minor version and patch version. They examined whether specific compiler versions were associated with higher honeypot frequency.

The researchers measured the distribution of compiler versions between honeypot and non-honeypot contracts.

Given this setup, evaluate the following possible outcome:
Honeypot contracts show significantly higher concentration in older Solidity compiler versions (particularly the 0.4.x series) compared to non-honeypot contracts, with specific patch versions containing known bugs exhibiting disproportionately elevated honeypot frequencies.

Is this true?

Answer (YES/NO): NO